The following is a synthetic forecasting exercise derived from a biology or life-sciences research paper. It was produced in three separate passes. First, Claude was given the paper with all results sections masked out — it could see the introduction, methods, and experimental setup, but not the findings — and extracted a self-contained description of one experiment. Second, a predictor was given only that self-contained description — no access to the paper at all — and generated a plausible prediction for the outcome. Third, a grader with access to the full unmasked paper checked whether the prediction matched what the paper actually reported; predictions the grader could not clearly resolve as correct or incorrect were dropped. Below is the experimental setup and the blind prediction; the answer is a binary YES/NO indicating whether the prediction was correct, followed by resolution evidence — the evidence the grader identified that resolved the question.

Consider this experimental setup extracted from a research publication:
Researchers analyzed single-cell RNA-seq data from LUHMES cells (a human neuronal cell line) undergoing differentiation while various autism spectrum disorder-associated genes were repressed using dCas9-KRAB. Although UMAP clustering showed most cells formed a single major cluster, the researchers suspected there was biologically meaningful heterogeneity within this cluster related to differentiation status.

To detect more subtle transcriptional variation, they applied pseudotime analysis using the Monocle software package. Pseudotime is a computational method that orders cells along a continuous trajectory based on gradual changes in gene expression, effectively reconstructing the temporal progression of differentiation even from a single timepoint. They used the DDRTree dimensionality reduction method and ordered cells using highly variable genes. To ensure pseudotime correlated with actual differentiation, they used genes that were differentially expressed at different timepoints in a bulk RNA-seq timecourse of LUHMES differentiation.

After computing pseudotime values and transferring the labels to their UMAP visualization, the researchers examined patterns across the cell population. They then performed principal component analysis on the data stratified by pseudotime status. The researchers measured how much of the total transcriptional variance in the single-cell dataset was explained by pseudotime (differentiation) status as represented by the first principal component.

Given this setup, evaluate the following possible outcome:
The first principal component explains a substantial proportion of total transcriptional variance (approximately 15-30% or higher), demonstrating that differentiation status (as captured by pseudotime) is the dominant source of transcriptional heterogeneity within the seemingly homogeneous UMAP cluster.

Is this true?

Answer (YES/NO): YES